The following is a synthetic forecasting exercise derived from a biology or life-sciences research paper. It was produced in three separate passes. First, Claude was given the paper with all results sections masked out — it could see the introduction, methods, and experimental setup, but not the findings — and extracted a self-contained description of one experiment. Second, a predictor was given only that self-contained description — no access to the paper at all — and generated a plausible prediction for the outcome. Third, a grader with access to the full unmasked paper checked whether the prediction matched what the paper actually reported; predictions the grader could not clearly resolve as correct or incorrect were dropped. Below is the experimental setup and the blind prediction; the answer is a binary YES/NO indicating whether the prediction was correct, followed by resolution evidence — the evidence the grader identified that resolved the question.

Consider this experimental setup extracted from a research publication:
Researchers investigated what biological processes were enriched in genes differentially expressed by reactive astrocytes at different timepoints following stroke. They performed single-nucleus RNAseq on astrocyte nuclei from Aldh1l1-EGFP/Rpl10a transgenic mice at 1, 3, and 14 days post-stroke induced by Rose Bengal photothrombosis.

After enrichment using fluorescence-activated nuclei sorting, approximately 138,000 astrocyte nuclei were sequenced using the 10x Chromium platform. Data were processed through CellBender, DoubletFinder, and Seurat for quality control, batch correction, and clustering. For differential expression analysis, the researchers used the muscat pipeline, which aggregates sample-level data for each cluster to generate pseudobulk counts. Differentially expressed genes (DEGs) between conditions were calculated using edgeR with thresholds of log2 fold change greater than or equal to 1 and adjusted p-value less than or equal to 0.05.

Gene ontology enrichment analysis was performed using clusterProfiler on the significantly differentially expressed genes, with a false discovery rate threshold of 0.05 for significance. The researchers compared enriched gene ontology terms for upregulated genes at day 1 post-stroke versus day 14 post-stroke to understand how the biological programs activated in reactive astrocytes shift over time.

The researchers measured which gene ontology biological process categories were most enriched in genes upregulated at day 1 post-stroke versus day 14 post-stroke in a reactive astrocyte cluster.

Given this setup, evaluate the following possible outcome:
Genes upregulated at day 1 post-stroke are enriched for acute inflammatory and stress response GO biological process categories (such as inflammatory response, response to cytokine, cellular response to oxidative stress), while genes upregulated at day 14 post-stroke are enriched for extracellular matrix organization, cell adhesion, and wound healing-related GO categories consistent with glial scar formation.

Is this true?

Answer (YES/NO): NO